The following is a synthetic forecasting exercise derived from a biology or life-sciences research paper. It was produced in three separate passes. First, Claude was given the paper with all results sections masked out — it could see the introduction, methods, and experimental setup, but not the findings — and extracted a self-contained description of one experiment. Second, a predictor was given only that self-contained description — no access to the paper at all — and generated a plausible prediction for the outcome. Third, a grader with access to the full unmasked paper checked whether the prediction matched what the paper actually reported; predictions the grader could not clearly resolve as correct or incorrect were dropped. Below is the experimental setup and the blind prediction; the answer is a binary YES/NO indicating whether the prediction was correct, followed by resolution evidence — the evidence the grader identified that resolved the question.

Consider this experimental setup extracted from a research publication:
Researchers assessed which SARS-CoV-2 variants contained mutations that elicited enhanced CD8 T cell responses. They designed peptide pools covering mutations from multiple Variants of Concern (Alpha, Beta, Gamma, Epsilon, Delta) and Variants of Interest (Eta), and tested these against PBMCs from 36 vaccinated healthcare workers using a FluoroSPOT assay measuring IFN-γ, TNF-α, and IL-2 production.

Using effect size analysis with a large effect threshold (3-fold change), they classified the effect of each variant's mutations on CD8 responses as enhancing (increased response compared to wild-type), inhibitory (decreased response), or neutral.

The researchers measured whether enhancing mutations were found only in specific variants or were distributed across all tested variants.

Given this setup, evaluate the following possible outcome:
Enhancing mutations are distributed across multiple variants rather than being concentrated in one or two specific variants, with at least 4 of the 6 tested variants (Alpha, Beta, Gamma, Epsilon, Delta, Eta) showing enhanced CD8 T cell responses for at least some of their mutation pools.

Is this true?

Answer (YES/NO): YES